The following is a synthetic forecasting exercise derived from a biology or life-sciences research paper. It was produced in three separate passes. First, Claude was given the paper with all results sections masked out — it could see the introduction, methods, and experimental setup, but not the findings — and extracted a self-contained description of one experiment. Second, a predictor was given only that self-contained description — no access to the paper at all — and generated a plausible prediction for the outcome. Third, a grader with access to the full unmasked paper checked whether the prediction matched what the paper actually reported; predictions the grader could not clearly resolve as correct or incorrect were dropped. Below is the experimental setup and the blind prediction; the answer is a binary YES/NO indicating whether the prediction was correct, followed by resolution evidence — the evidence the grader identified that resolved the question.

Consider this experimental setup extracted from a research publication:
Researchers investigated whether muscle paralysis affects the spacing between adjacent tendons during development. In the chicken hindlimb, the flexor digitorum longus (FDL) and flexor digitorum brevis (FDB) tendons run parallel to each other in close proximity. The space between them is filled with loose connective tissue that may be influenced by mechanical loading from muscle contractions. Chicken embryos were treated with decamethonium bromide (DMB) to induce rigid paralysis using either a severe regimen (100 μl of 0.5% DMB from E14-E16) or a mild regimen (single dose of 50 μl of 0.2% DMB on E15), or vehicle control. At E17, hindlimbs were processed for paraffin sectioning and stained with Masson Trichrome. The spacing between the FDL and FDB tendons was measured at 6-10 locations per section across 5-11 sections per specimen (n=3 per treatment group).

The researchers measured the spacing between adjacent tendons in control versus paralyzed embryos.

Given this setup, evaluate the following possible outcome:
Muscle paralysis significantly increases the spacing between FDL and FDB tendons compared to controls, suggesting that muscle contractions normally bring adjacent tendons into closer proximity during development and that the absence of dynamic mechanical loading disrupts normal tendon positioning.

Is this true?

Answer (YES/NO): NO